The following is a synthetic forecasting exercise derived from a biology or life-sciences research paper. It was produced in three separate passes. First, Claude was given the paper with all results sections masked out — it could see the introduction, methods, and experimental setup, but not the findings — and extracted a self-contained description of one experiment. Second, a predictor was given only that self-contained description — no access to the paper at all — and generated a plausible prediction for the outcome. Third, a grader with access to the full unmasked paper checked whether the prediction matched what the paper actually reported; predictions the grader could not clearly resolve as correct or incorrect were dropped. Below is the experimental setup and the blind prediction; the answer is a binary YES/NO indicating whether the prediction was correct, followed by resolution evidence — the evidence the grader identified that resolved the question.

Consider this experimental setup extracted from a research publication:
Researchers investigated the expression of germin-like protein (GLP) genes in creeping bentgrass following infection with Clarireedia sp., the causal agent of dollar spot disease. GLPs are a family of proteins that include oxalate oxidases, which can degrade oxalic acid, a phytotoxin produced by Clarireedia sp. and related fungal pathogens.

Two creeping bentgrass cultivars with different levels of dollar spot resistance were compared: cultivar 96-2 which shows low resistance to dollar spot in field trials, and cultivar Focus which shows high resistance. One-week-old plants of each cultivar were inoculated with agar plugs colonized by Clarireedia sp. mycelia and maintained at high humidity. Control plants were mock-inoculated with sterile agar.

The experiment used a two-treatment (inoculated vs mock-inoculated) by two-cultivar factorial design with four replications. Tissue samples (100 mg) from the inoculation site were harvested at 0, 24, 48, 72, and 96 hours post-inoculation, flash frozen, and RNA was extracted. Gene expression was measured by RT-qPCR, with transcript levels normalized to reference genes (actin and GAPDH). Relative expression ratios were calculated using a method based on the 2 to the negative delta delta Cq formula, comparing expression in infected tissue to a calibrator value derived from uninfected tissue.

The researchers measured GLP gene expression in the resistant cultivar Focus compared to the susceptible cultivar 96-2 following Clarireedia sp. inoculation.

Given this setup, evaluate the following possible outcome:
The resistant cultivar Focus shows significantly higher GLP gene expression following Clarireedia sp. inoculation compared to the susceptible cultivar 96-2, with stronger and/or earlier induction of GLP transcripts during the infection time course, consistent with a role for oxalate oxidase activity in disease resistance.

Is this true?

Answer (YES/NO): NO